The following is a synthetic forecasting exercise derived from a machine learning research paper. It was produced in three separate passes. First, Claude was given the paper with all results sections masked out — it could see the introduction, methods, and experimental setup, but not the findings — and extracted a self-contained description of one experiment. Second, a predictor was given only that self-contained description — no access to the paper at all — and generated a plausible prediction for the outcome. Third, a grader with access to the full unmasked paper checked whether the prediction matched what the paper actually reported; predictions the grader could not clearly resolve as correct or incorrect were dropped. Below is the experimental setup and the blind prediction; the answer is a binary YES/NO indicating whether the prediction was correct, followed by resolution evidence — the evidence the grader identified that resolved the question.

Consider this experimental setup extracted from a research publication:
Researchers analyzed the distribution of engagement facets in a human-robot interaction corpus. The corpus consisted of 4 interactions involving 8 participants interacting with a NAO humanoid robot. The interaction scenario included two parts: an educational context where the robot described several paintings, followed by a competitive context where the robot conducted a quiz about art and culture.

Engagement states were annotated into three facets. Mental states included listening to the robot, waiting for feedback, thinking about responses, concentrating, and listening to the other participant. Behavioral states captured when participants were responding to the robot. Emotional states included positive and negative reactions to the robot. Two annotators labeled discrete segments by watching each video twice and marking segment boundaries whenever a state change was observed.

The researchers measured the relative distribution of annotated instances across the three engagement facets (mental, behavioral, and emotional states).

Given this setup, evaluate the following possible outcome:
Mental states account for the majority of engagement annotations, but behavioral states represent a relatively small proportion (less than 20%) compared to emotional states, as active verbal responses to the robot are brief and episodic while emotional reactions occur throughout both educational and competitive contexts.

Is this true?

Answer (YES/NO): NO